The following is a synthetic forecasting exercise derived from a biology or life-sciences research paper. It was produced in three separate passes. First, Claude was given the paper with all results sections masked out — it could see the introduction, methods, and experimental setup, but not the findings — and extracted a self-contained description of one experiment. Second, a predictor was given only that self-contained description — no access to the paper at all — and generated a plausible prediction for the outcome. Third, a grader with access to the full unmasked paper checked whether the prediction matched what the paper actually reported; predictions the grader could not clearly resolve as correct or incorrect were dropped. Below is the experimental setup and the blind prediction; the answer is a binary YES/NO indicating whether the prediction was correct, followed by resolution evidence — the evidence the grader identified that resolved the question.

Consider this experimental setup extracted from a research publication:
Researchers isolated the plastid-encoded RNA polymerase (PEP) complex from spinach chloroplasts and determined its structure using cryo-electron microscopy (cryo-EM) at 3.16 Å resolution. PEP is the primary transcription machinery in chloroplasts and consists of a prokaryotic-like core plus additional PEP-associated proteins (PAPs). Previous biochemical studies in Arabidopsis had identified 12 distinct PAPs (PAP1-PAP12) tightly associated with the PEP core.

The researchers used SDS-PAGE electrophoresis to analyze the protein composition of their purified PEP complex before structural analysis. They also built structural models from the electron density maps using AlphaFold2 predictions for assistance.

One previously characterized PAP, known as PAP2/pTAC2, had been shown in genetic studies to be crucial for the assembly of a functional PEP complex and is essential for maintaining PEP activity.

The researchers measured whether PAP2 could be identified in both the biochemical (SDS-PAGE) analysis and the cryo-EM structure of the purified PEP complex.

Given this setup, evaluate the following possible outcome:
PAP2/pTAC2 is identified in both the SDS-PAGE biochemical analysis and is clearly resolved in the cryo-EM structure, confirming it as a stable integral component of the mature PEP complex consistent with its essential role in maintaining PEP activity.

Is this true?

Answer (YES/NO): NO